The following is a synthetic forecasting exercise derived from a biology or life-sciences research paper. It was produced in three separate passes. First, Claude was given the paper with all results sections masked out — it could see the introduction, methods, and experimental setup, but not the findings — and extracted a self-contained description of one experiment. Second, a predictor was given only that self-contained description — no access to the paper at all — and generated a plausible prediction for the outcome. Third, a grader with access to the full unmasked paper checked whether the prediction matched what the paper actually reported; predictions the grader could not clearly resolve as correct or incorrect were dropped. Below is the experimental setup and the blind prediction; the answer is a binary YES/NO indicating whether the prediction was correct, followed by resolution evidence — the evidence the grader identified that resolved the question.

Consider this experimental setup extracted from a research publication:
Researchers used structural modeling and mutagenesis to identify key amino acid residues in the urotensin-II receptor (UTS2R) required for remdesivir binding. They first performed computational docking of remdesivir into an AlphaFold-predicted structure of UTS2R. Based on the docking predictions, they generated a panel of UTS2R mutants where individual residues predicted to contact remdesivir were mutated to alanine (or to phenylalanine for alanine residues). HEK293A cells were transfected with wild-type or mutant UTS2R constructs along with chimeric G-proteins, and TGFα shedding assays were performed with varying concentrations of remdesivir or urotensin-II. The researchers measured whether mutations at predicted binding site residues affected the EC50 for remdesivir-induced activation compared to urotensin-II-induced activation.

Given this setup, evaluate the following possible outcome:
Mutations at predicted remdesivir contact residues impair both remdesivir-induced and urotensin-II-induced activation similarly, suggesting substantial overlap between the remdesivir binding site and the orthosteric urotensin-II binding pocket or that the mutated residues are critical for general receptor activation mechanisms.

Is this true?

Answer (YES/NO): NO